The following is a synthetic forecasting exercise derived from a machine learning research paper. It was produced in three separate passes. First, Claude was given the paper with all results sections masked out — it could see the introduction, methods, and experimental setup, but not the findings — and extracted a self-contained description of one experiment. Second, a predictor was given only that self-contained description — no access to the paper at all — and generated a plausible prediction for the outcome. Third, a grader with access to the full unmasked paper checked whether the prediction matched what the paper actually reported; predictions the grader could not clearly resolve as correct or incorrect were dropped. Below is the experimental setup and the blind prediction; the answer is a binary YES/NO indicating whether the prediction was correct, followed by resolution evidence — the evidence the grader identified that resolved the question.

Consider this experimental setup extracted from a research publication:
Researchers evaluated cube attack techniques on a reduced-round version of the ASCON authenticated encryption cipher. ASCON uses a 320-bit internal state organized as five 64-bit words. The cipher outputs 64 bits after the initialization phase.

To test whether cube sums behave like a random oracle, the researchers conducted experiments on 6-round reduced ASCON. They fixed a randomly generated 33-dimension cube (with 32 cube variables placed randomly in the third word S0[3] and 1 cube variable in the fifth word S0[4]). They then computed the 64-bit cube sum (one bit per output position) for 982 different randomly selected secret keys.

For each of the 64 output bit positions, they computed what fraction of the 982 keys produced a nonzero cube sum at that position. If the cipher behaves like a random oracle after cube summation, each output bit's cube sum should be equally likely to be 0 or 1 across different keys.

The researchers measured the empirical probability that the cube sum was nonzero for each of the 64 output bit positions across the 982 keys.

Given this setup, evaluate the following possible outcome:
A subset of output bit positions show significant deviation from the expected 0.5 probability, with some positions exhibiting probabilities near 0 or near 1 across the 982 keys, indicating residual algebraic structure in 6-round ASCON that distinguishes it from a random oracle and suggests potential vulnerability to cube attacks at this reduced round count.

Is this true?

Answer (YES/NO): NO